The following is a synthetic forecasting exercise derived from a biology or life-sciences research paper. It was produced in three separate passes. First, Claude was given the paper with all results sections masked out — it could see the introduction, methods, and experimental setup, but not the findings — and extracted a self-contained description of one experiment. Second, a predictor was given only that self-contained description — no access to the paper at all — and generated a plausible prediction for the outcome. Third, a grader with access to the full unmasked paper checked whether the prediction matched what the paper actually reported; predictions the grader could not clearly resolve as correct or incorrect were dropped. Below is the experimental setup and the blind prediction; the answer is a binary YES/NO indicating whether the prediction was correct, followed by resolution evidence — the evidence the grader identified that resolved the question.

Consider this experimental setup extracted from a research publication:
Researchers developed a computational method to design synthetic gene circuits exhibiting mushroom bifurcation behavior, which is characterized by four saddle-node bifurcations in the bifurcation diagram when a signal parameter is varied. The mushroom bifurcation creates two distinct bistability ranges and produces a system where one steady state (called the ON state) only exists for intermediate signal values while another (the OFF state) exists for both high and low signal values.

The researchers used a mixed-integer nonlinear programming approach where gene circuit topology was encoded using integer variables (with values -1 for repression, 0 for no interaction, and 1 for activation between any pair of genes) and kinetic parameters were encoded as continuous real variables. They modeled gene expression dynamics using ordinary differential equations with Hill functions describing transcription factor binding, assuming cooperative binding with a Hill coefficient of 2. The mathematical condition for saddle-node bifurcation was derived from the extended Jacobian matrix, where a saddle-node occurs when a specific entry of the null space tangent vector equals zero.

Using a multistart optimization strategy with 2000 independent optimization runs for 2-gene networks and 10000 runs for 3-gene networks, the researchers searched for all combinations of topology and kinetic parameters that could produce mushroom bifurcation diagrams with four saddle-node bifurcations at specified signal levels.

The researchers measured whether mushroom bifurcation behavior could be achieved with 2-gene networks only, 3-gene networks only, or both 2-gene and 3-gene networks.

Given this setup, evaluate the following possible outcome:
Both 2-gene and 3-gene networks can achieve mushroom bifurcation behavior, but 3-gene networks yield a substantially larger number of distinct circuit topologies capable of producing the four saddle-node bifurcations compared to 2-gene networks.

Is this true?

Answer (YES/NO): YES